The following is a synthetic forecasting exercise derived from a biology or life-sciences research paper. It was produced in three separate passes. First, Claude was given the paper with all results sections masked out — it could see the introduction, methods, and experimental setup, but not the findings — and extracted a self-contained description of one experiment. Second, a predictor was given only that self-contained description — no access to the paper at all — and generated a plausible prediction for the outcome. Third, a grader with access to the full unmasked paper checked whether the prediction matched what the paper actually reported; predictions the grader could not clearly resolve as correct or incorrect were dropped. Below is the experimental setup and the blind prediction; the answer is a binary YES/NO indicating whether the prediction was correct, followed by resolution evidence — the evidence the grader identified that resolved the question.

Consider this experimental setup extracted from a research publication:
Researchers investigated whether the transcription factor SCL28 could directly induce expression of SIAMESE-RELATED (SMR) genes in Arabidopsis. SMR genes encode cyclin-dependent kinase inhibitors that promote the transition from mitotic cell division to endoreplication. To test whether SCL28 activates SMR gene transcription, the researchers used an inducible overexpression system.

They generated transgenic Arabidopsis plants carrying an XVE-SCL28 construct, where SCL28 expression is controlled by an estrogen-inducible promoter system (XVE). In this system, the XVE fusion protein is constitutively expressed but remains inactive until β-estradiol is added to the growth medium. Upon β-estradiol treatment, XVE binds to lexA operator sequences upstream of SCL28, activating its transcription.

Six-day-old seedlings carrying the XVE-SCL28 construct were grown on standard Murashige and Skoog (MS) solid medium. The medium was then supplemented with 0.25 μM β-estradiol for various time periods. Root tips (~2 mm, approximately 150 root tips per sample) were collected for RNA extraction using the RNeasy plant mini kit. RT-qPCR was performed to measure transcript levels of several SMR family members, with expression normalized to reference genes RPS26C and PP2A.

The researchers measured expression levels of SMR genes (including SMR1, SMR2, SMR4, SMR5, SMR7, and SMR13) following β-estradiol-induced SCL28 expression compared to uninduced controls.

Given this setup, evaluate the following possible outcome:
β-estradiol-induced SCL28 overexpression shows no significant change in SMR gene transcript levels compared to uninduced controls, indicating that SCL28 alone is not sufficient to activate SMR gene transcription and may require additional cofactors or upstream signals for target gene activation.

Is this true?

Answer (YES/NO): NO